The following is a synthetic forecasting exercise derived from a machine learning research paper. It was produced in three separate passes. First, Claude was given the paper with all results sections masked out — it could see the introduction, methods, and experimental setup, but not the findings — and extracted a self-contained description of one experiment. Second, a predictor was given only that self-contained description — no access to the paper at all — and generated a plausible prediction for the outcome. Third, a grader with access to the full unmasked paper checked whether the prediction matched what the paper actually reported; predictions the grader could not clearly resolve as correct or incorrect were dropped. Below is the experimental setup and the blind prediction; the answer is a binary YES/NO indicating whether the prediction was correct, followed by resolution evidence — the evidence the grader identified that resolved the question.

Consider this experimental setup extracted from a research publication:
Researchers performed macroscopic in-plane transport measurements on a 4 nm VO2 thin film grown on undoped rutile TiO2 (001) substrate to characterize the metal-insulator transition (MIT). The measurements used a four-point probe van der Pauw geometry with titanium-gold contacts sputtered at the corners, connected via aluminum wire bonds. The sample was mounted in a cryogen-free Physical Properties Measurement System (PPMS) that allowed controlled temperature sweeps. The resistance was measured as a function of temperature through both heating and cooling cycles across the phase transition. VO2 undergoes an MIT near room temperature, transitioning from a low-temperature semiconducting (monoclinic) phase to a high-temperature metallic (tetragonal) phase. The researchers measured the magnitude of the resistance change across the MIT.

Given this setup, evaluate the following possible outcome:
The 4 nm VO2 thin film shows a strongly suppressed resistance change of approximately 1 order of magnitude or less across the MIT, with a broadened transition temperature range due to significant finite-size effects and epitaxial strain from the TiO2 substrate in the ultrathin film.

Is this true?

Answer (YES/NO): NO